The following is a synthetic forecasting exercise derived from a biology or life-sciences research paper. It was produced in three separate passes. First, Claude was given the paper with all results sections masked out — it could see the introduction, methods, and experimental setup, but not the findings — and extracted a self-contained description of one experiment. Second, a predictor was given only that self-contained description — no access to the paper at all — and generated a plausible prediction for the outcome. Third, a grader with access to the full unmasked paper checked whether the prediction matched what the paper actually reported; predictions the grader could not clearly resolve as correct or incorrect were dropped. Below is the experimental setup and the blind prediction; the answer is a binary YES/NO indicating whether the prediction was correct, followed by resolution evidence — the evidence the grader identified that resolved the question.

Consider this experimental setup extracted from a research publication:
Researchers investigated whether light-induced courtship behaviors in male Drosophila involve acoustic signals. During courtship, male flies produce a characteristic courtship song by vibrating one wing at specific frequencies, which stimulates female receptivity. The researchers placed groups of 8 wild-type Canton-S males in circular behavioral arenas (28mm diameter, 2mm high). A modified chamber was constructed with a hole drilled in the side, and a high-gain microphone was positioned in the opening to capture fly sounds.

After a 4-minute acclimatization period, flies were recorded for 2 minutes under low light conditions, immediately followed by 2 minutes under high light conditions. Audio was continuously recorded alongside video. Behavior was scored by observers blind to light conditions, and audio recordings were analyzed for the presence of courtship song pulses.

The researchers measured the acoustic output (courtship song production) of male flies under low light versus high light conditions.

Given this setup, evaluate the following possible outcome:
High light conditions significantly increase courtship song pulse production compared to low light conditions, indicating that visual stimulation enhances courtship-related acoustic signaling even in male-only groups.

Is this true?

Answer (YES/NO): YES